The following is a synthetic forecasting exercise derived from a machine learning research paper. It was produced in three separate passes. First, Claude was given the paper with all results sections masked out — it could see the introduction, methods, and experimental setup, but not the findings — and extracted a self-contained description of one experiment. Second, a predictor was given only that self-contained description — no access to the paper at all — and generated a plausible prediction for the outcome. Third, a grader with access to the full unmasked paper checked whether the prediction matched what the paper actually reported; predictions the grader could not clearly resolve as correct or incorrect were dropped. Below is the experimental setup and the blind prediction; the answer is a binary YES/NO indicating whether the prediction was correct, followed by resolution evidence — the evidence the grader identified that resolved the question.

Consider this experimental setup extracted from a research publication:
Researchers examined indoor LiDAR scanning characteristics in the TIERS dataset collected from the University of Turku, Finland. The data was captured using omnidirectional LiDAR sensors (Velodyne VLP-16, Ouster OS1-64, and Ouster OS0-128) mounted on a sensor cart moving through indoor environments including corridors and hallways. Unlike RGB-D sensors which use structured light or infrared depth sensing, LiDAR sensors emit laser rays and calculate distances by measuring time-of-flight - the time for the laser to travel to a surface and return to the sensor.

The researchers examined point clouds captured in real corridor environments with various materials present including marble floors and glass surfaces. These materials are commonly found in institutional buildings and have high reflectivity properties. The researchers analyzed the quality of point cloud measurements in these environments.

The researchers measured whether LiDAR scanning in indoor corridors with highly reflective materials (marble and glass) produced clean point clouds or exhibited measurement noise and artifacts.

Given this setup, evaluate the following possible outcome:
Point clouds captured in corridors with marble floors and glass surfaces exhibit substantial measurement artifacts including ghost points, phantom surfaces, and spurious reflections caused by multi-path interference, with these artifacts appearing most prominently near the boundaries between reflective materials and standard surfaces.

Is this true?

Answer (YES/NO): NO